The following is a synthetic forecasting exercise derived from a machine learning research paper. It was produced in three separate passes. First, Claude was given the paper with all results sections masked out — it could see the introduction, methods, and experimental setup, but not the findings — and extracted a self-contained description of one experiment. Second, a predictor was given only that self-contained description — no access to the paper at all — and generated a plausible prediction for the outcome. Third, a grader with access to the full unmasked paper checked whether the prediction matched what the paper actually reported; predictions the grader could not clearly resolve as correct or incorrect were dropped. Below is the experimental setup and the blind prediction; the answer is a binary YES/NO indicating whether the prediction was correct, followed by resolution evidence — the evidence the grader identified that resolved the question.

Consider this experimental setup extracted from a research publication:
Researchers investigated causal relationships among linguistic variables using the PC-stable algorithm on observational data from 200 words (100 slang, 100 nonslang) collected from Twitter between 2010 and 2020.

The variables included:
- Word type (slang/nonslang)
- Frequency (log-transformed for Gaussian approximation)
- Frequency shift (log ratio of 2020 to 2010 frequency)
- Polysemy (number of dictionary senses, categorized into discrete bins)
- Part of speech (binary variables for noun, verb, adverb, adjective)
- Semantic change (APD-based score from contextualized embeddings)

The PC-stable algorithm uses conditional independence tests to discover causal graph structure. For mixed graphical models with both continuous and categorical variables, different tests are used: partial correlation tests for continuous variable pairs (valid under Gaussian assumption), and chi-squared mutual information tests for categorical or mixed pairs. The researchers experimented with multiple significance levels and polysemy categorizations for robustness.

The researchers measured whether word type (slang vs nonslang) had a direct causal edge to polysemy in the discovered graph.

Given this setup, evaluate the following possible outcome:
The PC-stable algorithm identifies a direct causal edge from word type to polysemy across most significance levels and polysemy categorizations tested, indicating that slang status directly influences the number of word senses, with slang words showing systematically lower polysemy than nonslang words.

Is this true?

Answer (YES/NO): NO